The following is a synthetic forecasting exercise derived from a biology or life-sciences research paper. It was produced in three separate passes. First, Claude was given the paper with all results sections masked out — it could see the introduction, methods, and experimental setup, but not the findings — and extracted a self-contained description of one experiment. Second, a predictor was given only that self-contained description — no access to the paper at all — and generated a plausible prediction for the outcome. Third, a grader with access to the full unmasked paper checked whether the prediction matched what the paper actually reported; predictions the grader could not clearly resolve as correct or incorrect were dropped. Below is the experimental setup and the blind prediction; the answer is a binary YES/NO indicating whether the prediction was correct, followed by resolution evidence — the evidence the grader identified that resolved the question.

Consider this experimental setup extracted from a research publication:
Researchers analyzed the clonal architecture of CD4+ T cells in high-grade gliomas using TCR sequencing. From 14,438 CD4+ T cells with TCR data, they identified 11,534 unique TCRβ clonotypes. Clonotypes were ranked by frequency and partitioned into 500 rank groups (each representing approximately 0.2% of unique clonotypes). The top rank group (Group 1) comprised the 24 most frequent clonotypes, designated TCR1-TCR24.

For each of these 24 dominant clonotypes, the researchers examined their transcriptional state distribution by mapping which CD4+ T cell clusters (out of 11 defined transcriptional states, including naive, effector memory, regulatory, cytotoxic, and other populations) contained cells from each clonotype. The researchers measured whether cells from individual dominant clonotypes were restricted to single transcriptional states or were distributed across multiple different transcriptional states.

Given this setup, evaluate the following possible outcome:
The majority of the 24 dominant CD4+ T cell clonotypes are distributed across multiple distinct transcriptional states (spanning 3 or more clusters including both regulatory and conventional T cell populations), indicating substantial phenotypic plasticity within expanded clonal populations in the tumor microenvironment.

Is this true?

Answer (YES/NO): NO